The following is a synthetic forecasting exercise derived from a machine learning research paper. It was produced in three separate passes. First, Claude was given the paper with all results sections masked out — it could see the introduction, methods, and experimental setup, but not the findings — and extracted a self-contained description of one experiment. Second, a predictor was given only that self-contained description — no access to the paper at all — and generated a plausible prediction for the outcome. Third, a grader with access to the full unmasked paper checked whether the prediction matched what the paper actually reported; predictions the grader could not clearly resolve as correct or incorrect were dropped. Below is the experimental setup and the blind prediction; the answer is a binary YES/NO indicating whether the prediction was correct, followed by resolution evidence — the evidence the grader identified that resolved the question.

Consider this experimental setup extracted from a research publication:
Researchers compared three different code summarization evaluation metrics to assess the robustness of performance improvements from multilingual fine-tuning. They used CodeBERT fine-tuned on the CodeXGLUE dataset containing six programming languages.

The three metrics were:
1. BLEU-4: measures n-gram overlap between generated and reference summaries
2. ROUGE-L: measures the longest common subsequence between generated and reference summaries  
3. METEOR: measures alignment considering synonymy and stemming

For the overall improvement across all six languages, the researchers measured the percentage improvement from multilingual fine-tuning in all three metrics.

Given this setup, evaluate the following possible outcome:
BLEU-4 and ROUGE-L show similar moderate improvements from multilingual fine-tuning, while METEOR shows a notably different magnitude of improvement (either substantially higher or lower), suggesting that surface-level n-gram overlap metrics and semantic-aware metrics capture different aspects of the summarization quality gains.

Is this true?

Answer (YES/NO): NO